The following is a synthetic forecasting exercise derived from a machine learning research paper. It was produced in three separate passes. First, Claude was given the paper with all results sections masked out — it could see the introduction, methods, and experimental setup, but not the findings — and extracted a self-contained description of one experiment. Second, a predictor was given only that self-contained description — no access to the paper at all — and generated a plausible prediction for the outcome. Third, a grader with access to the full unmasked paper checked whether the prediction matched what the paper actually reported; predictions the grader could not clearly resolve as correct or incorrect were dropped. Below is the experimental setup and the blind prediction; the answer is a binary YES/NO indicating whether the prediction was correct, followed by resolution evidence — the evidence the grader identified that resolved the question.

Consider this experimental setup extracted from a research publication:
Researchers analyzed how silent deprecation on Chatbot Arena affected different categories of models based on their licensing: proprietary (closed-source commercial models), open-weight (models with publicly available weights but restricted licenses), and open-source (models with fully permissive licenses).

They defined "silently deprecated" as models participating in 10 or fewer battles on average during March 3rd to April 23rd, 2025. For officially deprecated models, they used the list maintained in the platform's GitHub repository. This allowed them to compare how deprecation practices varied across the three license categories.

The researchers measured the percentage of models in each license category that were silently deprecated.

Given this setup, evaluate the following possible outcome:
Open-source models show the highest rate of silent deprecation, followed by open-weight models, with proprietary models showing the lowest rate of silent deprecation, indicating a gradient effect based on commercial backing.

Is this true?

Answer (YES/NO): NO